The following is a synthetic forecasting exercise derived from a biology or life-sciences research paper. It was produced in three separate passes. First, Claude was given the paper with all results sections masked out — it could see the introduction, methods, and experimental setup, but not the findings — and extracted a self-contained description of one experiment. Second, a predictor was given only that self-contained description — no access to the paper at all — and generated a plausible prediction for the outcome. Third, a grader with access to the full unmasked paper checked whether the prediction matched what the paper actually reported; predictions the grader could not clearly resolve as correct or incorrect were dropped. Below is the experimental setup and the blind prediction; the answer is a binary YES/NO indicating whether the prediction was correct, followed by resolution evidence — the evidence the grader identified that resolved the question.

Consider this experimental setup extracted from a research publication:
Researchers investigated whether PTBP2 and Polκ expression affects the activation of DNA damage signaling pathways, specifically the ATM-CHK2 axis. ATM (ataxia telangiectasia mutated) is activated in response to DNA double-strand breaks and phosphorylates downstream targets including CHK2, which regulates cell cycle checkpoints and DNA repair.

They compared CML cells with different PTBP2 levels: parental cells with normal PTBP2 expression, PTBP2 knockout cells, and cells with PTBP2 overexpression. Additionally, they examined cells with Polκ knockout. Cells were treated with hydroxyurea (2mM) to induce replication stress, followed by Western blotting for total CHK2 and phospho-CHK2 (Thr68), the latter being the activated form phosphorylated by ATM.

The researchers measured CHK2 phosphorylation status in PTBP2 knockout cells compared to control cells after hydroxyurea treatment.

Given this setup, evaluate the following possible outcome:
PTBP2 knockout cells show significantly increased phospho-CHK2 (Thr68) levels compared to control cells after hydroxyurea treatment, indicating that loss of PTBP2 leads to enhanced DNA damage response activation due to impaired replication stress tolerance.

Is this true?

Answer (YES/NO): NO